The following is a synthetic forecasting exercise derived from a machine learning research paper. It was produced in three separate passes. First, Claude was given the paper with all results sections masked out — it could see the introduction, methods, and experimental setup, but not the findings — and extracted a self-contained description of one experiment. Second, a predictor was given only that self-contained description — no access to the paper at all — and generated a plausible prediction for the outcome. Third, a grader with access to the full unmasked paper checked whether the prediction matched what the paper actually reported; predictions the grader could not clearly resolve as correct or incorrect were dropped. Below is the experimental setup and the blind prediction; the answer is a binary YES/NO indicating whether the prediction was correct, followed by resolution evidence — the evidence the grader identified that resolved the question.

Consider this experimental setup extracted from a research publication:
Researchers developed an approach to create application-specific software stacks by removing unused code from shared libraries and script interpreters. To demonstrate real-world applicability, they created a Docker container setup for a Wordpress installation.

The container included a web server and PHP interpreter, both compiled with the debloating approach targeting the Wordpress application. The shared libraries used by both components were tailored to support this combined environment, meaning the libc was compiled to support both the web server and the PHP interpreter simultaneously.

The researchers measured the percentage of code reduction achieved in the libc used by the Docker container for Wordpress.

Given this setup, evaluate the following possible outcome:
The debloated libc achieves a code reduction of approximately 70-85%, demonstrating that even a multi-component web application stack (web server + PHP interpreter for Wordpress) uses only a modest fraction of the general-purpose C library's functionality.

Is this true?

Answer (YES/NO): NO